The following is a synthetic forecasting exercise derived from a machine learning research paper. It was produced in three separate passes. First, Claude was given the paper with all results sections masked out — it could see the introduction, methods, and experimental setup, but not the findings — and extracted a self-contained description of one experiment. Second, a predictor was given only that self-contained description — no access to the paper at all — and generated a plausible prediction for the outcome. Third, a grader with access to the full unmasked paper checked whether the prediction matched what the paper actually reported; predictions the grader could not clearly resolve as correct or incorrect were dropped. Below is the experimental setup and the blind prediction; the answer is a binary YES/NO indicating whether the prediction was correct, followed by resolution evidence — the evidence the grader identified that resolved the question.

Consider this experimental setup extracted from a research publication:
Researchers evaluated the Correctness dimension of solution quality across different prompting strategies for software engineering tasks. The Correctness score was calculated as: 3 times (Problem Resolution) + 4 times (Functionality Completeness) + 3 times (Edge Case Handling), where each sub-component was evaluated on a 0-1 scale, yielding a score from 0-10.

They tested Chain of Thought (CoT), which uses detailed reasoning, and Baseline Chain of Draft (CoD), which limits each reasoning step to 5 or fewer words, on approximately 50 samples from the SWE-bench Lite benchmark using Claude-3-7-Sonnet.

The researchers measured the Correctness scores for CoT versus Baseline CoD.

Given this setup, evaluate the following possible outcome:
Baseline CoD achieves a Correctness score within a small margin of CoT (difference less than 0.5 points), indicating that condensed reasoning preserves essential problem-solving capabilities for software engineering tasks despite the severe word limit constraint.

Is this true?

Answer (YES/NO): NO